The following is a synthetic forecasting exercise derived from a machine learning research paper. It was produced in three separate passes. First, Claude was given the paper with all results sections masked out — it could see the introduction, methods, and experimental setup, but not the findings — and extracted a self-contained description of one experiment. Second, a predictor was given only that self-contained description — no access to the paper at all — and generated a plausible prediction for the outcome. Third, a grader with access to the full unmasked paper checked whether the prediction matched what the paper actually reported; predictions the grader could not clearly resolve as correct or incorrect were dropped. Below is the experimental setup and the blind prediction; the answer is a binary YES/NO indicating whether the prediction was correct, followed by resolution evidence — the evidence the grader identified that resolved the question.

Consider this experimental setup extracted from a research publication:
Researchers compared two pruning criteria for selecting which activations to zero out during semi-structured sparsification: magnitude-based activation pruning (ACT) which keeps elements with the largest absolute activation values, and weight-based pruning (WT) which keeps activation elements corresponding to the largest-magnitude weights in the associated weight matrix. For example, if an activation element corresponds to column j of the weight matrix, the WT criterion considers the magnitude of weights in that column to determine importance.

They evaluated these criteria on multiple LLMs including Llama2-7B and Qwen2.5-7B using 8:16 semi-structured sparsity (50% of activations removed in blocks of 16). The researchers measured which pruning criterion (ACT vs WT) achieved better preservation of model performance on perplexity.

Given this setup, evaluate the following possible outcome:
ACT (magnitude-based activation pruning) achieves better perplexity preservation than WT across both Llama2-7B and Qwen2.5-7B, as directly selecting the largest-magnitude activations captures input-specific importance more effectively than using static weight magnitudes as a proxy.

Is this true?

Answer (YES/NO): YES